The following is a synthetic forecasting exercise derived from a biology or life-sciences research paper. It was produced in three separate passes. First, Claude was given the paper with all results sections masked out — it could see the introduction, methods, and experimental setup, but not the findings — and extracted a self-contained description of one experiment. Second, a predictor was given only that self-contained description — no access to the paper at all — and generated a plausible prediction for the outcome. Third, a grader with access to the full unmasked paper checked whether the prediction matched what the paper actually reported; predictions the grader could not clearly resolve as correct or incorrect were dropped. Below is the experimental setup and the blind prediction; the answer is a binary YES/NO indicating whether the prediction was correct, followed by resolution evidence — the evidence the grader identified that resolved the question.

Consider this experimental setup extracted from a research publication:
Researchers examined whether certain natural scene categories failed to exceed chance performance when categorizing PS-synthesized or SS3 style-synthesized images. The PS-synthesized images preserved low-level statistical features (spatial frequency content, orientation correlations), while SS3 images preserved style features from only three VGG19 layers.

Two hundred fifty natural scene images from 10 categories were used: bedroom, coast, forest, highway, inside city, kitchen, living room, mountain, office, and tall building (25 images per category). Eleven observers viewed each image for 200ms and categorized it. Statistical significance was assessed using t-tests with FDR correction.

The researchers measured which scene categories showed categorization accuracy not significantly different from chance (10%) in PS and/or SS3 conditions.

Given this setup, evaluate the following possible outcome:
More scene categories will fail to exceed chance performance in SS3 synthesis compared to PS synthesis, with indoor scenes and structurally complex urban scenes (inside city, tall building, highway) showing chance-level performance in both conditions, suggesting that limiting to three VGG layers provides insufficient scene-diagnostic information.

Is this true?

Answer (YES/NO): NO